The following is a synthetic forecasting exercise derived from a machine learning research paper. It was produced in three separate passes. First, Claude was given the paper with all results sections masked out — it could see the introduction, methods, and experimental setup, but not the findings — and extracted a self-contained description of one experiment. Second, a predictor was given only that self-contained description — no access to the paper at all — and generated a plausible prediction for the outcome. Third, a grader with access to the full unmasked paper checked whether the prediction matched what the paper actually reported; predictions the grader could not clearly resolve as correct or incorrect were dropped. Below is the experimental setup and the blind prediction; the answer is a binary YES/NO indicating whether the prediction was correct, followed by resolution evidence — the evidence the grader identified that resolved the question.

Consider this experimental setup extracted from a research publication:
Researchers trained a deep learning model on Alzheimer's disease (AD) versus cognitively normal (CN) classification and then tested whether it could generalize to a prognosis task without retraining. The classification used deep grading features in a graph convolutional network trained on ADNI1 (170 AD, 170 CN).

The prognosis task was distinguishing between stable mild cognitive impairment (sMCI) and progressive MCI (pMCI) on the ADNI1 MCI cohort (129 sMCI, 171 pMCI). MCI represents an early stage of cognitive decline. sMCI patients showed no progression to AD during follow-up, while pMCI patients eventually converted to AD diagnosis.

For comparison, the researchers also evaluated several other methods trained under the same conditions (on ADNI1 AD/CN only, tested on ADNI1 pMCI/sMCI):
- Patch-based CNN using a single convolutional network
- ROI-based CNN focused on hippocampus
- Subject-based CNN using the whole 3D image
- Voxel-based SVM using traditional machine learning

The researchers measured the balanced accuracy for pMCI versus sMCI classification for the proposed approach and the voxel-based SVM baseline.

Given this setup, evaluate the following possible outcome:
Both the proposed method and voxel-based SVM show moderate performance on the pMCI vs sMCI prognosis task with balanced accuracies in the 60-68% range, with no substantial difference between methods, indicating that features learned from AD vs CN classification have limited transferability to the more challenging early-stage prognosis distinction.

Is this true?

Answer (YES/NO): NO